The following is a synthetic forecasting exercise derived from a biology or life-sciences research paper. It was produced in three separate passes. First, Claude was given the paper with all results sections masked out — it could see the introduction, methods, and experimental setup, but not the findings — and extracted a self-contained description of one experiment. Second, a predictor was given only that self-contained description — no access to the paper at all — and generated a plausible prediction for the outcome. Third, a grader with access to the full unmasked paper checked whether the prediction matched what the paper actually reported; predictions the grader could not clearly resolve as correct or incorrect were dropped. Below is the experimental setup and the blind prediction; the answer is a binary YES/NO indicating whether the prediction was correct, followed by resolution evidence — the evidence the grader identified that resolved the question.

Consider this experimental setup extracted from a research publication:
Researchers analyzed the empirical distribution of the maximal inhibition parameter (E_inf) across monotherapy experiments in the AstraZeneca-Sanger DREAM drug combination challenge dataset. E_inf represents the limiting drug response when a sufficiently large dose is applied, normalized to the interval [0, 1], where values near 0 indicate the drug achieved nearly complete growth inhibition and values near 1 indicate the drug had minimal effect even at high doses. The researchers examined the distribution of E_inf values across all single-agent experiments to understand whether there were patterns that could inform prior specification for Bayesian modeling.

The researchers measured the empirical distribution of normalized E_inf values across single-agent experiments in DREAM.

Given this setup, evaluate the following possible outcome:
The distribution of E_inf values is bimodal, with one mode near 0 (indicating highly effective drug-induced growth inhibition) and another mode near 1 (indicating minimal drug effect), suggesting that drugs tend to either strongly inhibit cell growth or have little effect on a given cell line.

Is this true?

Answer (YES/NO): YES